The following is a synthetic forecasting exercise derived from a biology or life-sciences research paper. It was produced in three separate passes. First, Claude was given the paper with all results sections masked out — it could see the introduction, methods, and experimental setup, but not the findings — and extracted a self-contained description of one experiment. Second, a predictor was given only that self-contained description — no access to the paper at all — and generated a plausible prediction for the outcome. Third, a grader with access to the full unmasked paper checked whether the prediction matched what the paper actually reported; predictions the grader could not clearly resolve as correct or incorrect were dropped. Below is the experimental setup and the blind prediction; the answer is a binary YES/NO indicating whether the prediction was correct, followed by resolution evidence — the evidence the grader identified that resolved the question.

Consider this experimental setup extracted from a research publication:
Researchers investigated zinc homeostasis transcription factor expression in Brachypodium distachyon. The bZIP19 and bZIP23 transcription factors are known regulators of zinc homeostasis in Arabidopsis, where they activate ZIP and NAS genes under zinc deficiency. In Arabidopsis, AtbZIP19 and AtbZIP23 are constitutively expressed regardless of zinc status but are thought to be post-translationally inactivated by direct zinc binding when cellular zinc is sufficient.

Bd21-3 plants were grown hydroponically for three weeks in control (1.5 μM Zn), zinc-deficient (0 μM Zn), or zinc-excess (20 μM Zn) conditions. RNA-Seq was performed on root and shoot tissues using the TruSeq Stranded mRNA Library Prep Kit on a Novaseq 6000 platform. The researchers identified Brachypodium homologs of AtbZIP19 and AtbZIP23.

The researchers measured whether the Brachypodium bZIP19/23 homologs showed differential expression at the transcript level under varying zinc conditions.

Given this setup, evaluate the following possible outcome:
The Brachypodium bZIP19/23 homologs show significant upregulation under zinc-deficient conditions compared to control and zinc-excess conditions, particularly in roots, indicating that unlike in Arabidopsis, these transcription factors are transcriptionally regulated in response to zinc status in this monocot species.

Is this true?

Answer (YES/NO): NO